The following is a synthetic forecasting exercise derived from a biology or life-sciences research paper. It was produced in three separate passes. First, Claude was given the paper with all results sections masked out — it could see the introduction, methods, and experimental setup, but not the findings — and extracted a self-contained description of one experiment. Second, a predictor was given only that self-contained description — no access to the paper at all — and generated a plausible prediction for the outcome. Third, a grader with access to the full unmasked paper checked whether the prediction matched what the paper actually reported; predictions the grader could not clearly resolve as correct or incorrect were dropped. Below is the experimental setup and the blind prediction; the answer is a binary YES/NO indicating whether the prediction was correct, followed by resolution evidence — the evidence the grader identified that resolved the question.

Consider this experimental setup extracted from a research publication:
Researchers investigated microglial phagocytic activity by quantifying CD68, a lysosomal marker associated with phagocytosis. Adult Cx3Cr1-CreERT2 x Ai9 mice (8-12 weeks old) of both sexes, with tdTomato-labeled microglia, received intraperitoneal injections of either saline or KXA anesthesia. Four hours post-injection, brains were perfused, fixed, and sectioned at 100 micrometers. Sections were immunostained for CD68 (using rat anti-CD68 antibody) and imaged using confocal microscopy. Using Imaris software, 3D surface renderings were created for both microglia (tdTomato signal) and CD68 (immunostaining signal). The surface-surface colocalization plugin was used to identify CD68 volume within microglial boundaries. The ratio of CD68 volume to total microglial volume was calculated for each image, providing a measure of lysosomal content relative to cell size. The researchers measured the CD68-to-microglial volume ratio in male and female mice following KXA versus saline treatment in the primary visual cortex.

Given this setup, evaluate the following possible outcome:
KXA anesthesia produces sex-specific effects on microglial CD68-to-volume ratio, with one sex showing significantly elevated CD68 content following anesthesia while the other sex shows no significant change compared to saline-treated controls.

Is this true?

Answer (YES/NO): YES